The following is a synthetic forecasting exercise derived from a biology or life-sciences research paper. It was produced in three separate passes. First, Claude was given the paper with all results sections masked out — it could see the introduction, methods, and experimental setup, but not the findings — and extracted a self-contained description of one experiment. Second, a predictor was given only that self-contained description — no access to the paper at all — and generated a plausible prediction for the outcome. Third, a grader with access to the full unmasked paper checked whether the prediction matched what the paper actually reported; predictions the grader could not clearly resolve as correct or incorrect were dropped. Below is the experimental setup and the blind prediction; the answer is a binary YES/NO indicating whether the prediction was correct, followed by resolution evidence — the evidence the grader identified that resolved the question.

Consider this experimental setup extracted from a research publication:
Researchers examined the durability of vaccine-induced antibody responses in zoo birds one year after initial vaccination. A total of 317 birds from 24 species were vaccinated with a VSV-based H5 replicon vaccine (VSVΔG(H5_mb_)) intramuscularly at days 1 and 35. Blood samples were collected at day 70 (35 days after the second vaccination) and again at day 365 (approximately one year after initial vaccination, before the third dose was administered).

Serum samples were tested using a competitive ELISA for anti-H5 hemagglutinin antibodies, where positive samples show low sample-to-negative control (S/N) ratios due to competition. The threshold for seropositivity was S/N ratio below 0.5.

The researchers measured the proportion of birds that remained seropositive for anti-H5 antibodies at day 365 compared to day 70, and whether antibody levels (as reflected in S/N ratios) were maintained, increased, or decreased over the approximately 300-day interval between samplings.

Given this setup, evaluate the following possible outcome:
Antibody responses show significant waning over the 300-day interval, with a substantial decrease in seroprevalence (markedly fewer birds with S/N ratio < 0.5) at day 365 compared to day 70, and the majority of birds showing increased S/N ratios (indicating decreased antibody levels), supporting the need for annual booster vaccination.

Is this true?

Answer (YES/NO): NO